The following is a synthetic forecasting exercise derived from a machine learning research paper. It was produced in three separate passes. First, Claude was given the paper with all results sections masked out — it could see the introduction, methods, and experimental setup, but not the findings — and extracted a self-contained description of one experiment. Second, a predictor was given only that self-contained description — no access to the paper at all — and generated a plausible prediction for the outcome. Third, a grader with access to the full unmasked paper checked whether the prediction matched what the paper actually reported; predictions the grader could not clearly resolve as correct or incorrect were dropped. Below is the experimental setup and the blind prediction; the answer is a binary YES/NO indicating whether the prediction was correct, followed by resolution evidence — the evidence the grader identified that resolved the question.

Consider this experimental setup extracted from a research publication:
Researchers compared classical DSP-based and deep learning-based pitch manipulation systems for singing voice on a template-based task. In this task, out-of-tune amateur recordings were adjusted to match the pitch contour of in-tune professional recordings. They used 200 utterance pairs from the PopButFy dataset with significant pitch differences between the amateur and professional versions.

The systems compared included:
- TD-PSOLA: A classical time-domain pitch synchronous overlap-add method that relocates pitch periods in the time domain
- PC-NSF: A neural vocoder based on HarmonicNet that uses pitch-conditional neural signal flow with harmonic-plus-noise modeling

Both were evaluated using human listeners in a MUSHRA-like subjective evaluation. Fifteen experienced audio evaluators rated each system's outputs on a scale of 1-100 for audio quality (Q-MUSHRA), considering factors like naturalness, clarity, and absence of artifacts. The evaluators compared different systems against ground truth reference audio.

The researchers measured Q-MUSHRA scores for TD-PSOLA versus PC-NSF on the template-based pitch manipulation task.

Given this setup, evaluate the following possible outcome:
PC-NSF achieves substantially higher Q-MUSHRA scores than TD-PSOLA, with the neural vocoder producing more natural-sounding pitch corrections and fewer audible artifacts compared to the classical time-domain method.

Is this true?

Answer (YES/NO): YES